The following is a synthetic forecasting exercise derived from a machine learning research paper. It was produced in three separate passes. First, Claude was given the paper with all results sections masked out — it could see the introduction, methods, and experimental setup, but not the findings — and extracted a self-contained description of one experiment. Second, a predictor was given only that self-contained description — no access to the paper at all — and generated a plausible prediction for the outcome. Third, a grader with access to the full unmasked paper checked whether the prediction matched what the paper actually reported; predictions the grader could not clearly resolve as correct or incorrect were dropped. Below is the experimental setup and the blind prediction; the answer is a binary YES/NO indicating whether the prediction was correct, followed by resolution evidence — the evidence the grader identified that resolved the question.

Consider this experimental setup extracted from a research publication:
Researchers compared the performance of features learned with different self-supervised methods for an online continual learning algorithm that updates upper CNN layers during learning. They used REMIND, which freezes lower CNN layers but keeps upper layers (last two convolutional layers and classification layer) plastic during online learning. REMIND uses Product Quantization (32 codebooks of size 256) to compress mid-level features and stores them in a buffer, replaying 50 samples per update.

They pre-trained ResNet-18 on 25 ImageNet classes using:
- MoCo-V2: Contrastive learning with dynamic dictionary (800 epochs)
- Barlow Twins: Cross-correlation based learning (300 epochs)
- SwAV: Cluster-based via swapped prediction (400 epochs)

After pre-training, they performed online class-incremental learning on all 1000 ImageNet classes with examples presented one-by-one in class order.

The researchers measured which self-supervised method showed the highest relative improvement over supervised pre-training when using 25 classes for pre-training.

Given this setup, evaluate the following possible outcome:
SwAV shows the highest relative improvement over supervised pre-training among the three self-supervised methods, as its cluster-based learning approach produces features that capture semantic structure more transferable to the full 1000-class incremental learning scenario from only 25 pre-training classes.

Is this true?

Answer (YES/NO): YES